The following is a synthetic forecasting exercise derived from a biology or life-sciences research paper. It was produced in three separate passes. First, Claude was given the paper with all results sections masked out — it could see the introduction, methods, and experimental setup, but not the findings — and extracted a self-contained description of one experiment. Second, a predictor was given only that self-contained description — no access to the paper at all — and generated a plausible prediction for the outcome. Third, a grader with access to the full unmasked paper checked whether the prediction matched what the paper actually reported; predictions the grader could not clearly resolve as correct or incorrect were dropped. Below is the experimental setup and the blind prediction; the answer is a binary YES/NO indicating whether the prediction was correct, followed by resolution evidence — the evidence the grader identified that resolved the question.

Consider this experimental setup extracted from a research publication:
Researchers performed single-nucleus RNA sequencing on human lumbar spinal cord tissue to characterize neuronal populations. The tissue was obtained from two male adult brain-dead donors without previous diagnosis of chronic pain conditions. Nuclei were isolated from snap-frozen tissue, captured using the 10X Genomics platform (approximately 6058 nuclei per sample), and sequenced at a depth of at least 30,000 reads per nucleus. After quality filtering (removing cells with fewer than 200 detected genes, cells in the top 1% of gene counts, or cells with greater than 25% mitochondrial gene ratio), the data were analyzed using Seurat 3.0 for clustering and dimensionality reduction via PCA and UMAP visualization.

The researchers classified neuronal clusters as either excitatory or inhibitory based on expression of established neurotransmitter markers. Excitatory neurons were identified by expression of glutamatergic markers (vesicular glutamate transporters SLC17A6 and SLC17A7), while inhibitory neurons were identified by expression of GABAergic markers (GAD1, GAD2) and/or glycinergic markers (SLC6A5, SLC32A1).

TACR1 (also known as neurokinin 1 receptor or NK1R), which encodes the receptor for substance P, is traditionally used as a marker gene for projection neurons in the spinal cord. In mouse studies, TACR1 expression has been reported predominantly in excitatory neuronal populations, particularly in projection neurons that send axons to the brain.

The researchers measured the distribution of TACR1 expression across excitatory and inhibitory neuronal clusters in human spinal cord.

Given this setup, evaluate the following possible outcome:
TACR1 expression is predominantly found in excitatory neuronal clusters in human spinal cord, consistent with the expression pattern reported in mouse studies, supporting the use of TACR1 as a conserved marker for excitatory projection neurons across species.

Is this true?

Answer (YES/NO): NO